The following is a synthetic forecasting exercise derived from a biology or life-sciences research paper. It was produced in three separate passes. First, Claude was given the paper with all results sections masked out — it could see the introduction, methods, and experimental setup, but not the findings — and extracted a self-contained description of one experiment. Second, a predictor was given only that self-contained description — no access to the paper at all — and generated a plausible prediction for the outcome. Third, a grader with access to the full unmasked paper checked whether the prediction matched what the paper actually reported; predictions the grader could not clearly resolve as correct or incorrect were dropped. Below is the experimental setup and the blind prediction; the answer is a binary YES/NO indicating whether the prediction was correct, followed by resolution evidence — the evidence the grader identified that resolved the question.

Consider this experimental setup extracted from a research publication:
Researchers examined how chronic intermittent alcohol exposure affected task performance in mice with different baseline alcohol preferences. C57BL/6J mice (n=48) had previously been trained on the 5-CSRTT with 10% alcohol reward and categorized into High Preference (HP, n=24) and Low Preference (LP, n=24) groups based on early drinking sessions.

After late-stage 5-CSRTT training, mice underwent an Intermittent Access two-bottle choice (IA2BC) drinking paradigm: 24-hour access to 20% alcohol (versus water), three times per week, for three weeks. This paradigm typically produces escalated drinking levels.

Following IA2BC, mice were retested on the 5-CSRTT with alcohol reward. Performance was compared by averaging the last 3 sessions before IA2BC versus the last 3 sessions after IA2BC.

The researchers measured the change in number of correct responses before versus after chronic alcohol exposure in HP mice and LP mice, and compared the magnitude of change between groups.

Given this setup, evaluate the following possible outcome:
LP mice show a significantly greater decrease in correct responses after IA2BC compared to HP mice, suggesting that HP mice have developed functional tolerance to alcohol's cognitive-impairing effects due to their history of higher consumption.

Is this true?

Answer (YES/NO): NO